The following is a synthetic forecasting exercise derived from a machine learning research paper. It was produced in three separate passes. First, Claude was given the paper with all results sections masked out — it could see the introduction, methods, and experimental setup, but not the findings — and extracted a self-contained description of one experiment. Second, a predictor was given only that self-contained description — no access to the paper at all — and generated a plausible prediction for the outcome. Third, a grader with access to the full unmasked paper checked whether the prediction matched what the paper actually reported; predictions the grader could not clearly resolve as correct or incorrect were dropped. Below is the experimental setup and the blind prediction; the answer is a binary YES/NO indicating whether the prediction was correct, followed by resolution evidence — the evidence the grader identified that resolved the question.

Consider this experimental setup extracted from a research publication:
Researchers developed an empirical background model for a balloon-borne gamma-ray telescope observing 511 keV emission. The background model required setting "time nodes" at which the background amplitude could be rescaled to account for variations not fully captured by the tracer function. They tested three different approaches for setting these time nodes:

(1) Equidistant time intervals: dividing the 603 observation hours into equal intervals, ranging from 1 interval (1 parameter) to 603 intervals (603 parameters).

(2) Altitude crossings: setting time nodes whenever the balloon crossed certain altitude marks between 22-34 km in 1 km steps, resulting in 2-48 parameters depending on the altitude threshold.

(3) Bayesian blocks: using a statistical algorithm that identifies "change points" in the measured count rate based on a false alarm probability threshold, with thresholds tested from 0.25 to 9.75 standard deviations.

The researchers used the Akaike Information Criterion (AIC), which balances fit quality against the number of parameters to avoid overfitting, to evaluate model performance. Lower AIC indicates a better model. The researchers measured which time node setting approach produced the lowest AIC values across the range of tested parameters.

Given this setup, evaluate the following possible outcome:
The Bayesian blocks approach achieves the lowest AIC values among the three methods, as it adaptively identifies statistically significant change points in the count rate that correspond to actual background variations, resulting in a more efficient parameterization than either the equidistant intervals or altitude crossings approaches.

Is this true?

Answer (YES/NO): YES